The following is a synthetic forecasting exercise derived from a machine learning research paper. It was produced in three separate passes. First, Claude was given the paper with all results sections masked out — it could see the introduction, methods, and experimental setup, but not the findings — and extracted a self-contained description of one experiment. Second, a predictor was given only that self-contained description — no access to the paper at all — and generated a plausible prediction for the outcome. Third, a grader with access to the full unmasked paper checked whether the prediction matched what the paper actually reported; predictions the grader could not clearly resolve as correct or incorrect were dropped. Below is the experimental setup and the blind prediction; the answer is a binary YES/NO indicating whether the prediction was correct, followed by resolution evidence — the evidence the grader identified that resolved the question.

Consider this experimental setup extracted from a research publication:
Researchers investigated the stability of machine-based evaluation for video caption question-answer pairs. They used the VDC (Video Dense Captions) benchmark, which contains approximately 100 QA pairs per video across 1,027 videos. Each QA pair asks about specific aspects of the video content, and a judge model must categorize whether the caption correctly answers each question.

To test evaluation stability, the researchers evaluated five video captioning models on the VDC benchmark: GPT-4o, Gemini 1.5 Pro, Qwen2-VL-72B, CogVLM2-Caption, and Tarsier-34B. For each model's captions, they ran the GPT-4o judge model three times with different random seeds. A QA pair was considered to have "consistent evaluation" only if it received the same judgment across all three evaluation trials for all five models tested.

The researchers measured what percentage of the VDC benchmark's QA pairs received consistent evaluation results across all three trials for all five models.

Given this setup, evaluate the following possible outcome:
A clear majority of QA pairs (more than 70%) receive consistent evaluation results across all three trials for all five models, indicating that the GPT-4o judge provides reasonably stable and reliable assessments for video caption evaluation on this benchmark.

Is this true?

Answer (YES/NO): NO